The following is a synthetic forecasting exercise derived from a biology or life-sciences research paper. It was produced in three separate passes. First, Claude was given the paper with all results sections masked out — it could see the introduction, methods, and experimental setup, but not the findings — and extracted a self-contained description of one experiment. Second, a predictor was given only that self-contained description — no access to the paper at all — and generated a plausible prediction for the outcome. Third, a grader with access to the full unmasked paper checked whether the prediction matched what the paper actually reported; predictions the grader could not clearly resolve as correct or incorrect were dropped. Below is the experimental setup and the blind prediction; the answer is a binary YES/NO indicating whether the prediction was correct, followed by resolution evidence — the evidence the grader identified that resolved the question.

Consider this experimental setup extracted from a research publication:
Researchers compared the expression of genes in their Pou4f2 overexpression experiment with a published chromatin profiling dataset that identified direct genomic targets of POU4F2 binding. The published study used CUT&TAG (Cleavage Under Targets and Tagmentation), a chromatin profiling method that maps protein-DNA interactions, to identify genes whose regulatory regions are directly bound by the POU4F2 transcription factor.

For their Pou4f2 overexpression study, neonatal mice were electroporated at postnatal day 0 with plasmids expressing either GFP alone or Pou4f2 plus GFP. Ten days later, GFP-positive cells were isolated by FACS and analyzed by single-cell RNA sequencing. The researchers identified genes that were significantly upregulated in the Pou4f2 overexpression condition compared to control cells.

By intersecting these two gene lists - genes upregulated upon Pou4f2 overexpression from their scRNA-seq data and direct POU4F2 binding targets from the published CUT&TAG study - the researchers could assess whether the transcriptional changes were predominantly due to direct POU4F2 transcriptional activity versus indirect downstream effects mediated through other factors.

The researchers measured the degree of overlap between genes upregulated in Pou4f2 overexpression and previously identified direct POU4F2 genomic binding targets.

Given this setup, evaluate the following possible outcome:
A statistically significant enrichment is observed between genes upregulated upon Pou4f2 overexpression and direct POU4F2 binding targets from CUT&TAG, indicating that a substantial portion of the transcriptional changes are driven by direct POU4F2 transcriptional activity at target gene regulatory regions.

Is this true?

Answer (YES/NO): NO